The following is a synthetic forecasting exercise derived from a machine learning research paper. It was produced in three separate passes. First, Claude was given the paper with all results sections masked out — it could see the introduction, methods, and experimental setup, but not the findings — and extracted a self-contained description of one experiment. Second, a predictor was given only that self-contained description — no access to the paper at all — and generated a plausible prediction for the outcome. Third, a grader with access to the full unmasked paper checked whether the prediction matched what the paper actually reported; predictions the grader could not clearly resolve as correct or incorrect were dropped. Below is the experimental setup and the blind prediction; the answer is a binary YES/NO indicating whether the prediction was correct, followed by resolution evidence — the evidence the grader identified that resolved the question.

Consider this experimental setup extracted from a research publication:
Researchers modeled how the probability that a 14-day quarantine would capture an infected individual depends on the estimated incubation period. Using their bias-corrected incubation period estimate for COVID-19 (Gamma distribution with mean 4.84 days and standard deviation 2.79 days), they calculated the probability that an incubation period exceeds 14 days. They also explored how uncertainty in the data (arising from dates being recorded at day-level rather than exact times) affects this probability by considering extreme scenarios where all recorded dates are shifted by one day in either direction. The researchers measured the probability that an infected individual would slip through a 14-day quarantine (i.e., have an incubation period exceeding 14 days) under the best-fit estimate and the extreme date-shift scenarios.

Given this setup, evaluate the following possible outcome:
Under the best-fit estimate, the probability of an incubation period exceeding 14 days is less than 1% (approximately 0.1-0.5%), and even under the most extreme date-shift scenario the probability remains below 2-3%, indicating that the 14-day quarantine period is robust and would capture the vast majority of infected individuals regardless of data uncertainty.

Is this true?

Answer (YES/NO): NO